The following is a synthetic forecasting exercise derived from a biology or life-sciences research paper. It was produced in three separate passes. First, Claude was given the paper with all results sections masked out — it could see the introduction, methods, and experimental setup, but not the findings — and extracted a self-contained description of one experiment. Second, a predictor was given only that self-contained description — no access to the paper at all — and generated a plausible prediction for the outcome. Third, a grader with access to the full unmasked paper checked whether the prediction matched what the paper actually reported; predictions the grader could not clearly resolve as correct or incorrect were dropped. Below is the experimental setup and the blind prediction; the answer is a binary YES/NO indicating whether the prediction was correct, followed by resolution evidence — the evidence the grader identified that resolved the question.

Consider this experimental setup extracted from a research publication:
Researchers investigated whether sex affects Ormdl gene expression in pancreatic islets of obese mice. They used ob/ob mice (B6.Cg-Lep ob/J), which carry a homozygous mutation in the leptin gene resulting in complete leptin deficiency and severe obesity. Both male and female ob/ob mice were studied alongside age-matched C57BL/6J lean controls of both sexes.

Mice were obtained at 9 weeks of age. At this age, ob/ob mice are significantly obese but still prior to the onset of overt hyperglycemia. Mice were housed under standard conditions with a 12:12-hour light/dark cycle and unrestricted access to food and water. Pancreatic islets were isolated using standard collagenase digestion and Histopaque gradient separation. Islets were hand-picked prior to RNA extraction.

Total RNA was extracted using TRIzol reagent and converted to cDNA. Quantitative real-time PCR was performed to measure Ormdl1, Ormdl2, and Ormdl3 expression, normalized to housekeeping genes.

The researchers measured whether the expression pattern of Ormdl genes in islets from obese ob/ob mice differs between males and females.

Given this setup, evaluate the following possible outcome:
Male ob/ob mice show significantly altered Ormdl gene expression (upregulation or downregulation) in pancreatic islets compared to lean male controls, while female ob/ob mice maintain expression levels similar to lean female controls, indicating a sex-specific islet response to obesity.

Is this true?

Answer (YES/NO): NO